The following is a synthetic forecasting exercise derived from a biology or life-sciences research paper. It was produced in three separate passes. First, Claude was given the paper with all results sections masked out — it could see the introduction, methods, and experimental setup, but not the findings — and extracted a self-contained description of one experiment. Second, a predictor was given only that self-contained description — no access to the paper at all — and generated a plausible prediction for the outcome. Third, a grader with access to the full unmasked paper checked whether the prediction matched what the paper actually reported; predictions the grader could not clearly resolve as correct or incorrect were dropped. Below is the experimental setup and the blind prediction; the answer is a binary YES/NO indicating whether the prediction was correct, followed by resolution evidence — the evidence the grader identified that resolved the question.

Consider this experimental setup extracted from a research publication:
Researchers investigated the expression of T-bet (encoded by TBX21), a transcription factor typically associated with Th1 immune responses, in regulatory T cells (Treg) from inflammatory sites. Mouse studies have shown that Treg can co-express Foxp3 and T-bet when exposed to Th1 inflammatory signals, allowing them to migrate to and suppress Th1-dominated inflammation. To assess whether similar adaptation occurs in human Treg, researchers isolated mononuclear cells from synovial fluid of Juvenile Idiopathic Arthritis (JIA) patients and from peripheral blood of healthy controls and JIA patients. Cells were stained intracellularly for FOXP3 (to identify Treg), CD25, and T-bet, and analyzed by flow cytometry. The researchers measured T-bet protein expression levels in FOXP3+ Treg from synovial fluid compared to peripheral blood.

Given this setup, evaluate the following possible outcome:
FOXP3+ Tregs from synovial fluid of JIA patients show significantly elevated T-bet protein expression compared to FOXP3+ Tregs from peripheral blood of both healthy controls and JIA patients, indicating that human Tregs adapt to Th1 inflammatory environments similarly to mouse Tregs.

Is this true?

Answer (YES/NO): YES